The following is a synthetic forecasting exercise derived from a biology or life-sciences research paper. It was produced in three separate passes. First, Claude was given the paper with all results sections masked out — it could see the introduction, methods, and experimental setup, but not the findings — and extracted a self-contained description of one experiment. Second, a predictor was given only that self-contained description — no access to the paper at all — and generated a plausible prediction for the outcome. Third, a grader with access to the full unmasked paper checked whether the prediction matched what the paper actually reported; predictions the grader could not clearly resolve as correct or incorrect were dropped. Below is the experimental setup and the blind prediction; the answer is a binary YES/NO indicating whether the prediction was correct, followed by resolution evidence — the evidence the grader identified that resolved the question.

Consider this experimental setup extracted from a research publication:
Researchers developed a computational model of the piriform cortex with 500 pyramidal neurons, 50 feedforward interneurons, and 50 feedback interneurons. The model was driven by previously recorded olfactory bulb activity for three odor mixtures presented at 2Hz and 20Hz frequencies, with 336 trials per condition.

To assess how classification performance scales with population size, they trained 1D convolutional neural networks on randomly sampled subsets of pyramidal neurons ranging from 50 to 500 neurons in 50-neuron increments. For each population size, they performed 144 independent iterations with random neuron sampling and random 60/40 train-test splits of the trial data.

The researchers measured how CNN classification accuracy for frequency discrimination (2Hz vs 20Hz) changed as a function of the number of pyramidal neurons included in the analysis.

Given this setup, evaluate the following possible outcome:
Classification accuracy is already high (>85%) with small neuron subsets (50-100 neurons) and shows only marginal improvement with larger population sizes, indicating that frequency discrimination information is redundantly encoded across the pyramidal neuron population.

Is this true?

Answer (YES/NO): NO